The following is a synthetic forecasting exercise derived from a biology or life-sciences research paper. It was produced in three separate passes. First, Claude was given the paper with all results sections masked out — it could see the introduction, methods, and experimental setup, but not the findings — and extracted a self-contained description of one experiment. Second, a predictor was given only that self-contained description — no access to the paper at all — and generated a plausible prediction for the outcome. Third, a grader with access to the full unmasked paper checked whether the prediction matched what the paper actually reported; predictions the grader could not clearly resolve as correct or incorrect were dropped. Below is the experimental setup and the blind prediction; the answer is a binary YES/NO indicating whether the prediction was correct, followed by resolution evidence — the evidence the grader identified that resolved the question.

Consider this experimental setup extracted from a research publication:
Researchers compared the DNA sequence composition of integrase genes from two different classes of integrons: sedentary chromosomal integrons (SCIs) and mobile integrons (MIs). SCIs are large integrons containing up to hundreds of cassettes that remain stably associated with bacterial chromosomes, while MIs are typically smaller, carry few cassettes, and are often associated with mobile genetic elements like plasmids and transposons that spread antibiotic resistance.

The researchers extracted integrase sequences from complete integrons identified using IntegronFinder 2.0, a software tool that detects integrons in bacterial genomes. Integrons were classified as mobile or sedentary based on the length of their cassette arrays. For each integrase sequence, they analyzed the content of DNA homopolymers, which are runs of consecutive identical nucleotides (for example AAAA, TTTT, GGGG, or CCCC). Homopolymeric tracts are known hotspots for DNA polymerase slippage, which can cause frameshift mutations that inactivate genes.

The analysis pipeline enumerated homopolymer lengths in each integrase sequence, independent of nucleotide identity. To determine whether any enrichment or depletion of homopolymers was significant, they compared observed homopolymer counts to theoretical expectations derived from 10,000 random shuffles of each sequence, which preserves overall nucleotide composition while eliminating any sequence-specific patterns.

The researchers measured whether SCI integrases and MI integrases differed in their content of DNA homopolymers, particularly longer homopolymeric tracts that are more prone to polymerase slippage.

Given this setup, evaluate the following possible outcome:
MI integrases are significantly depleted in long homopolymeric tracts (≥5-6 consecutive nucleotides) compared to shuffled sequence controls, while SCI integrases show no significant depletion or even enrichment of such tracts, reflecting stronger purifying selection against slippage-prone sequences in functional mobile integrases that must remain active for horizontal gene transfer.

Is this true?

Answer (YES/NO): YES